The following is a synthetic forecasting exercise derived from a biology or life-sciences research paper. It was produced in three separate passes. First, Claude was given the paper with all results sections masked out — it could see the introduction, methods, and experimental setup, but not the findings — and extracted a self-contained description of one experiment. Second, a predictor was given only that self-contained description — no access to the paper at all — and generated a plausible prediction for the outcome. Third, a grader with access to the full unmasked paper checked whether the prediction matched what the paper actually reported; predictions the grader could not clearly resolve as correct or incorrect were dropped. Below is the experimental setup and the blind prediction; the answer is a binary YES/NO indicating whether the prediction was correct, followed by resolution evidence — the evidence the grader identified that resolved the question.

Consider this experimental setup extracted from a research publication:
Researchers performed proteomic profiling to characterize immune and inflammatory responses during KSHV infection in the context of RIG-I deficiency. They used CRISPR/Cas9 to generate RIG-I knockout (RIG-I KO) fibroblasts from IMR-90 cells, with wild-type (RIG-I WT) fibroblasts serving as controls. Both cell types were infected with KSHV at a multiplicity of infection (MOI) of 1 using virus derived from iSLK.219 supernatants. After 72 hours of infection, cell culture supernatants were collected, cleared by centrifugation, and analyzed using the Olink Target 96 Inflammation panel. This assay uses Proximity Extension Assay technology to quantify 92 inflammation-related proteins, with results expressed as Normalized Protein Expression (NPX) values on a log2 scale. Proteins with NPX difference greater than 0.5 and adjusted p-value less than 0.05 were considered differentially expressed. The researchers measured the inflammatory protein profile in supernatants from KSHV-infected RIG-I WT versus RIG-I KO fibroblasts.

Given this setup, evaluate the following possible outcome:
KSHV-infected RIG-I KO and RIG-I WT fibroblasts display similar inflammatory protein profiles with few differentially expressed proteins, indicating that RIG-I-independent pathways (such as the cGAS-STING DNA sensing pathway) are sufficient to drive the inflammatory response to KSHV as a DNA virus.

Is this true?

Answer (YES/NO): NO